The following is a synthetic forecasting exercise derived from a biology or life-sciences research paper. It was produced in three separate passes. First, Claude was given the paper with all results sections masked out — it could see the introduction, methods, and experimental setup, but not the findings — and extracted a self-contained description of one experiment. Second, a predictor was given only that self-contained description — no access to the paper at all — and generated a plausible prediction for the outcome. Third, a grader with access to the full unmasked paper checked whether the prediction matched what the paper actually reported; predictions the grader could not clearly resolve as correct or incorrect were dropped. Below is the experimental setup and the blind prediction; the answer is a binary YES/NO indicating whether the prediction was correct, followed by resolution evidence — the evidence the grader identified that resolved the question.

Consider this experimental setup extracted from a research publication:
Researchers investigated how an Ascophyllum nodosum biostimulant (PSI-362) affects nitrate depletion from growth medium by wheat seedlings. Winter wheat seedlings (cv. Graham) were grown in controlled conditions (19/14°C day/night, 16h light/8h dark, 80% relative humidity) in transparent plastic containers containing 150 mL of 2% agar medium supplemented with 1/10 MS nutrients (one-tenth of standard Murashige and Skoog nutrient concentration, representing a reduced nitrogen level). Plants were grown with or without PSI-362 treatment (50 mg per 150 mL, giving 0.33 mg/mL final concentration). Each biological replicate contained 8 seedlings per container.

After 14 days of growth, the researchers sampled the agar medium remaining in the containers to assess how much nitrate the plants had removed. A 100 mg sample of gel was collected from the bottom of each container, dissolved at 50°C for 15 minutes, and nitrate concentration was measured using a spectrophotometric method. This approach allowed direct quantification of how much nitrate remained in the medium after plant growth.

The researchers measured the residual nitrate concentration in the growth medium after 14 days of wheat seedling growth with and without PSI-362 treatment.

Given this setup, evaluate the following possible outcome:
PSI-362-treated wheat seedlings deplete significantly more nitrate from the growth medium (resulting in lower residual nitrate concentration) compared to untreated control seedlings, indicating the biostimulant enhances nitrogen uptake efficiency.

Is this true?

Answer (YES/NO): YES